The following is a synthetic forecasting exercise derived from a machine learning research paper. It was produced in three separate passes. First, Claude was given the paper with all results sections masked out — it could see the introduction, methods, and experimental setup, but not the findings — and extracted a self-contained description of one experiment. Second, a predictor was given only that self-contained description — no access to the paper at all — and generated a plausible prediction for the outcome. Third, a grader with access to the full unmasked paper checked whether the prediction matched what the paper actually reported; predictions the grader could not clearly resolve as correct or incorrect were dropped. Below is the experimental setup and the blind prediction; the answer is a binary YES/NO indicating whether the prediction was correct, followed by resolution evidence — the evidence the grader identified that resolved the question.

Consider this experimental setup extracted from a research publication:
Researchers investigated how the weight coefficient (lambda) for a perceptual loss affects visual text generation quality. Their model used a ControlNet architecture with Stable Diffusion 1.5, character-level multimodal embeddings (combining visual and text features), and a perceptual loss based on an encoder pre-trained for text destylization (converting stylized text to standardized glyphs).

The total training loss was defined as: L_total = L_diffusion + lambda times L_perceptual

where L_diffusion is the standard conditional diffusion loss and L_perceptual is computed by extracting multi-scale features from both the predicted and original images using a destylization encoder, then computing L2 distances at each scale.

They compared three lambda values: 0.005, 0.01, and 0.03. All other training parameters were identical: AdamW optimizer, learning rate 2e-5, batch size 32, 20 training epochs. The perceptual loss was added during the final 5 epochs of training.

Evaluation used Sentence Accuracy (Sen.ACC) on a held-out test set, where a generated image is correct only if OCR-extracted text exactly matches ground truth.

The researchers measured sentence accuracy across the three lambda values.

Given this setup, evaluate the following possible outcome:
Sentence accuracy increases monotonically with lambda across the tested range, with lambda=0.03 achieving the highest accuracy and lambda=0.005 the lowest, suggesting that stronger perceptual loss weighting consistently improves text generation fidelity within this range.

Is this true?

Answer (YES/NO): NO